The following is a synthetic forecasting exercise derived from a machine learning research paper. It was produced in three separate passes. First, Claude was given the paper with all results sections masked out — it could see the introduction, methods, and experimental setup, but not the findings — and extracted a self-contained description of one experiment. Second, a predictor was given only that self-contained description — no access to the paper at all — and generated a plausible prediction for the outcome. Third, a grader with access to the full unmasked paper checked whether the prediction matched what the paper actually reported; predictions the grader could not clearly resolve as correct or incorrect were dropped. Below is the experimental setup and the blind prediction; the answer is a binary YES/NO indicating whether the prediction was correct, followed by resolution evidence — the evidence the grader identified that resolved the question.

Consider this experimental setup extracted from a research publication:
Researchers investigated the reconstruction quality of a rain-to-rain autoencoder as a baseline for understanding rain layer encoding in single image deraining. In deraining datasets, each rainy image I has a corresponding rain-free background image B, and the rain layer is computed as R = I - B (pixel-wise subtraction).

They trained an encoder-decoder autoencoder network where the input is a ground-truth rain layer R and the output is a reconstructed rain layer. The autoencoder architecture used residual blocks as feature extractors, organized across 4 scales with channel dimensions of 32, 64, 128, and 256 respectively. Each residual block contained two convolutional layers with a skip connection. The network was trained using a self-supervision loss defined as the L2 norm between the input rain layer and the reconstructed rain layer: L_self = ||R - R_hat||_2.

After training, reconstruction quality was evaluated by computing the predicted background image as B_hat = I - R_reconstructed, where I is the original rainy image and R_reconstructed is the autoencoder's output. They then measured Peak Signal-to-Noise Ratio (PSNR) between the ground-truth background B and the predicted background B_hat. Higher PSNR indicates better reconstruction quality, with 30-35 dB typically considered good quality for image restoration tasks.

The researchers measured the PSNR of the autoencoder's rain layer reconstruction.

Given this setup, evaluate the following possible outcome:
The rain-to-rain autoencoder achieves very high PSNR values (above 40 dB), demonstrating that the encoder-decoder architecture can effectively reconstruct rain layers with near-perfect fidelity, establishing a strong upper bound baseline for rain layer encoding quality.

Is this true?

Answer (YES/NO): YES